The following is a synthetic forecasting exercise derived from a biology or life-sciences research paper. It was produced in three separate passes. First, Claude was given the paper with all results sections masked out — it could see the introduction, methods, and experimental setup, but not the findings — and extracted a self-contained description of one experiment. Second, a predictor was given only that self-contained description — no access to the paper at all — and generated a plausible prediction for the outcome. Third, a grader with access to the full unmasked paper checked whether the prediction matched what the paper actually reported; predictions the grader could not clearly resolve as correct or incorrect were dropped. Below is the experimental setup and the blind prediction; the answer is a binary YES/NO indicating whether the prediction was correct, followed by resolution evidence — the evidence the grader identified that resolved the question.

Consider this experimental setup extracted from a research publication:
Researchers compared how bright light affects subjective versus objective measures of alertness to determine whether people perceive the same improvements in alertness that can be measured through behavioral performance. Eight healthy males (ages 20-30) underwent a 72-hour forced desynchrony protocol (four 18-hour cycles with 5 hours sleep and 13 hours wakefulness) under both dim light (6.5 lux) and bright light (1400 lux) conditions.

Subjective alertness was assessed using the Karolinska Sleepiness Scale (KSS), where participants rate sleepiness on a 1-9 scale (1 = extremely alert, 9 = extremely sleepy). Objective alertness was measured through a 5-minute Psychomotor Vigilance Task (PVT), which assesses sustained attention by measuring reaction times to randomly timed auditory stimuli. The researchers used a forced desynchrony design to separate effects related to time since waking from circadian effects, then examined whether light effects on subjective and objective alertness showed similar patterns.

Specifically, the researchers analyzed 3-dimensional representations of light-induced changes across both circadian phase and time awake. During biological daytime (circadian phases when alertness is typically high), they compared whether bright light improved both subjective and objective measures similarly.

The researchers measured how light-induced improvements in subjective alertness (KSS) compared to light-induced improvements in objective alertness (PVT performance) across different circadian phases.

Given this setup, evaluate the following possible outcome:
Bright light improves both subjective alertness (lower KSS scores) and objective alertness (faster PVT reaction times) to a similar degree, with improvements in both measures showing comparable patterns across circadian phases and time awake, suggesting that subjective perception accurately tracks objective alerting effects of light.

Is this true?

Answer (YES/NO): NO